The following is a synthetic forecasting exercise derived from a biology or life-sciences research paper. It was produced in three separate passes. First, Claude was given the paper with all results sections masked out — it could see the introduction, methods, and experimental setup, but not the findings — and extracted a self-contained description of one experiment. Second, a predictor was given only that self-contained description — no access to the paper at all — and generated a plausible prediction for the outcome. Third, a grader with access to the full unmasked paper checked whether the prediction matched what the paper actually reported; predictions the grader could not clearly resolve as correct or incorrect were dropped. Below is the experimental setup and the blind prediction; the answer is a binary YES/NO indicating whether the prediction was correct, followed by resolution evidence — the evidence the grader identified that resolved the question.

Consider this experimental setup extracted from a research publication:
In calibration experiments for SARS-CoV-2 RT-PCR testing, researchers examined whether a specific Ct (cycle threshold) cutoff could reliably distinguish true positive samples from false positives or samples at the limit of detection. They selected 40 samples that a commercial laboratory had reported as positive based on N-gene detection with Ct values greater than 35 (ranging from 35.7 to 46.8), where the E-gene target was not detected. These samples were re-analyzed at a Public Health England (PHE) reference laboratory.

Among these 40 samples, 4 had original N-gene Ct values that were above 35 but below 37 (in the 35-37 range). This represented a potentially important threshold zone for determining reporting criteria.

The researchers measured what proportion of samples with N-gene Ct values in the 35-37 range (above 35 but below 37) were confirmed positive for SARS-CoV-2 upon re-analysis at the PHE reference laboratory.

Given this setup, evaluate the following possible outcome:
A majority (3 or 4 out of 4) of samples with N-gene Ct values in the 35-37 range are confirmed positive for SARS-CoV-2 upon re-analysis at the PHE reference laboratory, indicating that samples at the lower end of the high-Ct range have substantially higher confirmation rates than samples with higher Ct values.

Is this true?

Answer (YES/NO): NO